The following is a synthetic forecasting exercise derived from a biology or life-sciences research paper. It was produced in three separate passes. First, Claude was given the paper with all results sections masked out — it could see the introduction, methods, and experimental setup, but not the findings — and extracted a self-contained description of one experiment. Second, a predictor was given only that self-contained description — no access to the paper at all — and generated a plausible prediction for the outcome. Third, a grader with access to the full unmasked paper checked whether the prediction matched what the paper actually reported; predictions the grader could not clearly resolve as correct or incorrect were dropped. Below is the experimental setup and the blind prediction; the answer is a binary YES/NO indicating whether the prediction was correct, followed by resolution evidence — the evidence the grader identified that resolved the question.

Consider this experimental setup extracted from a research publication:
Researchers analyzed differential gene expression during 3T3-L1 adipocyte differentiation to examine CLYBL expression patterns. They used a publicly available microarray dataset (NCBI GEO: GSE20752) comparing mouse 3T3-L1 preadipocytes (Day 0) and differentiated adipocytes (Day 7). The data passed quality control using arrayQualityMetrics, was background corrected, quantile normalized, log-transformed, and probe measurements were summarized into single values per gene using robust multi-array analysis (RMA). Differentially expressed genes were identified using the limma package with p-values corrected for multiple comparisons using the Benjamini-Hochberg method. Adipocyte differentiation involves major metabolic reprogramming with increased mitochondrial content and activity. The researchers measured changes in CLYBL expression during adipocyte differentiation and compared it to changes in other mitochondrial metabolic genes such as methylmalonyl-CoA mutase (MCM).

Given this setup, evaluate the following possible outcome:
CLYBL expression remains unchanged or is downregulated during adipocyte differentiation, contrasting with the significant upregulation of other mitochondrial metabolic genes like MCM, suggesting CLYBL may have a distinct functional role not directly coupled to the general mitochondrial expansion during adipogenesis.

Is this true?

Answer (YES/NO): NO